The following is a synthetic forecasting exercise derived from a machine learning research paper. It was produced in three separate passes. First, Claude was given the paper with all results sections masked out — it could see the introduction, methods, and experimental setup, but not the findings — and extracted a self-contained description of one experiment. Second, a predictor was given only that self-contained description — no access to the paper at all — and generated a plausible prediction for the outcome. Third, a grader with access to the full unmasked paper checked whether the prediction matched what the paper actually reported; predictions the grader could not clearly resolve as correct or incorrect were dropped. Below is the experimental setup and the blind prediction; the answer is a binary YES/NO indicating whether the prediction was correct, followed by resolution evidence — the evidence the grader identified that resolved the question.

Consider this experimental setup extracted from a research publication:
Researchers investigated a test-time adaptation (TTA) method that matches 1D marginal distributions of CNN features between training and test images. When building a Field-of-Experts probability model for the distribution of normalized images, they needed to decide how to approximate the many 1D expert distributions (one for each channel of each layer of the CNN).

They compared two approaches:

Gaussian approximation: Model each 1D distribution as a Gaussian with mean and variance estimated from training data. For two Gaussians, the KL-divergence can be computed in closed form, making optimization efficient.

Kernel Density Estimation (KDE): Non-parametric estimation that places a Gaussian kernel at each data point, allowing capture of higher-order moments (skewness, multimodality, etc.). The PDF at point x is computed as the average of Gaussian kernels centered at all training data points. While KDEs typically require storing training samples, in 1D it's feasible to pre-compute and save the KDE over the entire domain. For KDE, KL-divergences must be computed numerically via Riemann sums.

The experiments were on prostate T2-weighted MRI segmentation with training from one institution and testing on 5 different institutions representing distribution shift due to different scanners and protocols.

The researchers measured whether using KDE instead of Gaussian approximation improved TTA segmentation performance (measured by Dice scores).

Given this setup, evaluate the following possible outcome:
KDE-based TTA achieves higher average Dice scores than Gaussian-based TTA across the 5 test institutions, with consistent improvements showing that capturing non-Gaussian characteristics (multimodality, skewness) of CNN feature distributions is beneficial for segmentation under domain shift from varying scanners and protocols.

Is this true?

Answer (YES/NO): NO